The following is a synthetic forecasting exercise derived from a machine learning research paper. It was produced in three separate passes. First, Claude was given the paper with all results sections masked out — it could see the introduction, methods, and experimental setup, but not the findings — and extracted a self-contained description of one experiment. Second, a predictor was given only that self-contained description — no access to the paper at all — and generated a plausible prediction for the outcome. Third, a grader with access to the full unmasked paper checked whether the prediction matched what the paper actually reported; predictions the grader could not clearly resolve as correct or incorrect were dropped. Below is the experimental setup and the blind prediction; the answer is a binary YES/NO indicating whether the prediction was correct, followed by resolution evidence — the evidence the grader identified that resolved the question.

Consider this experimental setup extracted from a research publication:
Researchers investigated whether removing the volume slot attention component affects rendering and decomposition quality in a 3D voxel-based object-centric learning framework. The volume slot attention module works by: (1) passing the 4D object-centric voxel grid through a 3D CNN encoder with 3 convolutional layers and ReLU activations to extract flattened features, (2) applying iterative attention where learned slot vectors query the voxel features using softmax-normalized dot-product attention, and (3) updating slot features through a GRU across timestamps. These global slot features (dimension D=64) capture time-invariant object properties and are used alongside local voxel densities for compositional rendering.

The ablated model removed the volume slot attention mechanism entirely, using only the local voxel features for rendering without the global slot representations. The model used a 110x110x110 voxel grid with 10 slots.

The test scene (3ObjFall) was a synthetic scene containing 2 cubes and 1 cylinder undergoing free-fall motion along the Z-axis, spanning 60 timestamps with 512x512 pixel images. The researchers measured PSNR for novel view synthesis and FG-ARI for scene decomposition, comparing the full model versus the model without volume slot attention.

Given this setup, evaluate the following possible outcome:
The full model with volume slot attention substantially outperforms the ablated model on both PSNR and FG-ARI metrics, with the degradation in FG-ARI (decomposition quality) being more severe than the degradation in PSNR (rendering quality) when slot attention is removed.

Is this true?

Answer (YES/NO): NO